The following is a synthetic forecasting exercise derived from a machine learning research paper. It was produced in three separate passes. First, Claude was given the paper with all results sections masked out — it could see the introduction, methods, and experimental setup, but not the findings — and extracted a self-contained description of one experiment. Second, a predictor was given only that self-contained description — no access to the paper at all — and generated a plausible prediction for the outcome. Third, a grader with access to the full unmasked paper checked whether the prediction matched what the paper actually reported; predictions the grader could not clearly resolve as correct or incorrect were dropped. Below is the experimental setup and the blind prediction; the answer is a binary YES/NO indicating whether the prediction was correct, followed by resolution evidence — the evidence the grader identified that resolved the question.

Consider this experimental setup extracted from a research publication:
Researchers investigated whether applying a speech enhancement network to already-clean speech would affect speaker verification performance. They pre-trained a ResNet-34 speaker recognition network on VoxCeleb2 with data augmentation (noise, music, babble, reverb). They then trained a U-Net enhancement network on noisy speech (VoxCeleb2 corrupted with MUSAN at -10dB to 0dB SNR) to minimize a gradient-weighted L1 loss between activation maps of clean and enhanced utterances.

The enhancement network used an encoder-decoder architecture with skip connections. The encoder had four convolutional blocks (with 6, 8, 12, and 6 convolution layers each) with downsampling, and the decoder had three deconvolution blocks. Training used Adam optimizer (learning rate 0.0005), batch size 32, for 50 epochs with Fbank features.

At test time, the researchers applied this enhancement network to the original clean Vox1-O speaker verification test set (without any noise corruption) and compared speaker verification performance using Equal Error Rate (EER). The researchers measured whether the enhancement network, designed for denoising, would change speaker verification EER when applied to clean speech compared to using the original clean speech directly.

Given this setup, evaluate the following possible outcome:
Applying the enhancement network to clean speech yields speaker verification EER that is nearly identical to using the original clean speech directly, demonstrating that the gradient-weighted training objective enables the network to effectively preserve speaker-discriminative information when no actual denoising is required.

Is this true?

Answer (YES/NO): YES